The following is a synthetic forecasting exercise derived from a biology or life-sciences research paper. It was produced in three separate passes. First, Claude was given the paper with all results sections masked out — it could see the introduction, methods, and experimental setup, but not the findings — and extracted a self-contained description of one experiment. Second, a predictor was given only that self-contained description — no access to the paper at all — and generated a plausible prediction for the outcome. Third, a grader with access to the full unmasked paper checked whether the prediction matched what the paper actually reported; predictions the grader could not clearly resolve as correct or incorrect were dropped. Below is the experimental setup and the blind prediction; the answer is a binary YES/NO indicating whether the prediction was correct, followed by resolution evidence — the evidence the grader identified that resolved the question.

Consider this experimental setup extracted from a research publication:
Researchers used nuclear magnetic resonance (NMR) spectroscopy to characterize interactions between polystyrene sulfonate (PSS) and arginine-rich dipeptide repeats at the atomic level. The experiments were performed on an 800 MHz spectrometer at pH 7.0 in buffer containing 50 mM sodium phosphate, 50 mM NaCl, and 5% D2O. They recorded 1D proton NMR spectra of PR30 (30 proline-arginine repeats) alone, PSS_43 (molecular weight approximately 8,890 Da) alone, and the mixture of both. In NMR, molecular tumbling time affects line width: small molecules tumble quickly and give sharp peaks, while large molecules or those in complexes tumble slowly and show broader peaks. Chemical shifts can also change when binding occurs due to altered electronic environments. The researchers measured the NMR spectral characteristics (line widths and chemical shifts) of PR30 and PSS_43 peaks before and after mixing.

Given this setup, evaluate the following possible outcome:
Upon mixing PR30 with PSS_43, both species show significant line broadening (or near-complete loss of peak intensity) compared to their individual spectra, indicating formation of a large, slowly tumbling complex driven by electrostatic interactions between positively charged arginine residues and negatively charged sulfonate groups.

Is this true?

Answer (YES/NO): YES